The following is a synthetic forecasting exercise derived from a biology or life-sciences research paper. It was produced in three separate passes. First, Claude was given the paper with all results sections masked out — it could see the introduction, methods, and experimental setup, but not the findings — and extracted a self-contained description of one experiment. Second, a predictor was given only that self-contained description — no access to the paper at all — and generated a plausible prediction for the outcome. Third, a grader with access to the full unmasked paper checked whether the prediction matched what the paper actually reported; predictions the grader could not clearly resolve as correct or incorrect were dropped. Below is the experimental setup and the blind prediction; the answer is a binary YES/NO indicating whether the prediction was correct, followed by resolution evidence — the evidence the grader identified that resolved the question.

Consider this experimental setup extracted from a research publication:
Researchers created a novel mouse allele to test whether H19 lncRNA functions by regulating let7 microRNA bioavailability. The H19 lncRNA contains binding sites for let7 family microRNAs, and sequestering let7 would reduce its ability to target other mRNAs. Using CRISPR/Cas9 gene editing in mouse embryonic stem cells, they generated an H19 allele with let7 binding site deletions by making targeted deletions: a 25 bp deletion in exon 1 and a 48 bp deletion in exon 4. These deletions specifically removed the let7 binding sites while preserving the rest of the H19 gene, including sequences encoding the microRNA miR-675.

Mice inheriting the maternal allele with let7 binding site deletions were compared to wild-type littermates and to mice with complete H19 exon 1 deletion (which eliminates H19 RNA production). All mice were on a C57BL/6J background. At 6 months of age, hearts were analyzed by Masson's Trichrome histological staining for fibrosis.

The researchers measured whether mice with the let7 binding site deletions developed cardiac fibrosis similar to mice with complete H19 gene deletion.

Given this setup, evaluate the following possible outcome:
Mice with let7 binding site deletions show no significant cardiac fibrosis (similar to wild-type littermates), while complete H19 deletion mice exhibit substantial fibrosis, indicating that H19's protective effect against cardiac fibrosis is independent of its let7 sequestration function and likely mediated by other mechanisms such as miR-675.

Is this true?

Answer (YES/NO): NO